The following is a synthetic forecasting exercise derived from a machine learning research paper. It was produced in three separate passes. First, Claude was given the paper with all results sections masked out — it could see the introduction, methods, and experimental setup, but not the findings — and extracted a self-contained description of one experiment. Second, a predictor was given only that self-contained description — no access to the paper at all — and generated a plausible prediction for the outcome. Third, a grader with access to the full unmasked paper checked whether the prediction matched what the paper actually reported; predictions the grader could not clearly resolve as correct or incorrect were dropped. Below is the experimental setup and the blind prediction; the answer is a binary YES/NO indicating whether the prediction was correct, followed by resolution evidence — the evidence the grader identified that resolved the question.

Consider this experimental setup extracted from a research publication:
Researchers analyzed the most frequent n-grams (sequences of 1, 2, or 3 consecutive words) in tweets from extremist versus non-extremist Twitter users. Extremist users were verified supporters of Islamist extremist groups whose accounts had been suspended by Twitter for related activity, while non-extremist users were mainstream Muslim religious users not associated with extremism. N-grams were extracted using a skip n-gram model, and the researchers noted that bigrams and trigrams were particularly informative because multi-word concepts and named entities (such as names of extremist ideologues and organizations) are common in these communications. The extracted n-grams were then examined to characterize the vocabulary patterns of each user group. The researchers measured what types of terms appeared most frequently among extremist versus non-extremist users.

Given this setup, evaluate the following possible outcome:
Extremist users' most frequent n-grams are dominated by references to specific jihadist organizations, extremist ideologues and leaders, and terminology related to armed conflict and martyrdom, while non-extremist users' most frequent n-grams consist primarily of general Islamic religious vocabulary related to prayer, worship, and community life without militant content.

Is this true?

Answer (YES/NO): NO